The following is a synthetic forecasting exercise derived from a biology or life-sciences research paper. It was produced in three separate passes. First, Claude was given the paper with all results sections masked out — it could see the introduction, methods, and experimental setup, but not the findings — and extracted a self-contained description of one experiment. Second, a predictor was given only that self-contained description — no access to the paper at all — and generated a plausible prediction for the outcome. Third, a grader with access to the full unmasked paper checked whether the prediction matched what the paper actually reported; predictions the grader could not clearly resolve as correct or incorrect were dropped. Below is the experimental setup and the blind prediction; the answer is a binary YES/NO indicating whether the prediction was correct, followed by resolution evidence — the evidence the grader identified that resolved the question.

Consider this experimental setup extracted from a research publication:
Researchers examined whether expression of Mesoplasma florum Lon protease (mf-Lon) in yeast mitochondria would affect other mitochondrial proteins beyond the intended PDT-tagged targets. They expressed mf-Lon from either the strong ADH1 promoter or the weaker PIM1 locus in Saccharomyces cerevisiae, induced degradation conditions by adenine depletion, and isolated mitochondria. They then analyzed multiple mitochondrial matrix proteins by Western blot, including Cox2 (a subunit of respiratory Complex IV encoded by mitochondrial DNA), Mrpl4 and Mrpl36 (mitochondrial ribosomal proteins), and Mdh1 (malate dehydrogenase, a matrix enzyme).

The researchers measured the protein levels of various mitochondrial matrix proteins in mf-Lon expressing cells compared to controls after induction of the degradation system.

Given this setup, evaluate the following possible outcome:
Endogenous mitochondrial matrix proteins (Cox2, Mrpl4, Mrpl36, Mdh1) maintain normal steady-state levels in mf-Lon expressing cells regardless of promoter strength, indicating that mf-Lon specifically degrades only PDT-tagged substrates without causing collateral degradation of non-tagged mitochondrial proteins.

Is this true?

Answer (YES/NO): NO